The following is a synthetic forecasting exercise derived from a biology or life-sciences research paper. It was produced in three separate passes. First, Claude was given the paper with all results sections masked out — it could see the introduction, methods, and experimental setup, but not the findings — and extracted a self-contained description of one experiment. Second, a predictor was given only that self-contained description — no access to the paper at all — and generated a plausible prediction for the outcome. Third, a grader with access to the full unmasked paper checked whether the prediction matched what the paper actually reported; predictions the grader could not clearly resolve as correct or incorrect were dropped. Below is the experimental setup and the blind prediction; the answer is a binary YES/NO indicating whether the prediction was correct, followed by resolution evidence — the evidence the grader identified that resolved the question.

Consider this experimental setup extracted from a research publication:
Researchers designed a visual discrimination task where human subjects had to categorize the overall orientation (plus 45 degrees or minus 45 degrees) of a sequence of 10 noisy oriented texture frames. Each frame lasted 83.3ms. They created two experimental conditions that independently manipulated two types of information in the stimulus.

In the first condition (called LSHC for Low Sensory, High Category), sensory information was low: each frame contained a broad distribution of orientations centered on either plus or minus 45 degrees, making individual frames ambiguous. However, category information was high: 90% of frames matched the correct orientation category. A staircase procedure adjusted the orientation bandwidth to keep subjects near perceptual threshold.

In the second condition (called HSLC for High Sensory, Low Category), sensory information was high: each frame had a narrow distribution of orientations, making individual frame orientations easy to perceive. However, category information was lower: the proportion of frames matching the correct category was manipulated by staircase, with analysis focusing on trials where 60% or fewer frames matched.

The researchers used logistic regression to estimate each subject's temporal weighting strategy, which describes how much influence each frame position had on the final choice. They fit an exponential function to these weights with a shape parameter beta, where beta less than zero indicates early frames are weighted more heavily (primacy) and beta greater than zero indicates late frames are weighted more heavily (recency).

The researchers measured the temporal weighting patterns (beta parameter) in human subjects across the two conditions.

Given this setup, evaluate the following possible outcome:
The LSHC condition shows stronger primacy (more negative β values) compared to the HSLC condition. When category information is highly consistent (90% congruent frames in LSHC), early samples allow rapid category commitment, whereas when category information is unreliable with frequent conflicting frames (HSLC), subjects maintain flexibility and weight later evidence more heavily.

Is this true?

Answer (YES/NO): YES